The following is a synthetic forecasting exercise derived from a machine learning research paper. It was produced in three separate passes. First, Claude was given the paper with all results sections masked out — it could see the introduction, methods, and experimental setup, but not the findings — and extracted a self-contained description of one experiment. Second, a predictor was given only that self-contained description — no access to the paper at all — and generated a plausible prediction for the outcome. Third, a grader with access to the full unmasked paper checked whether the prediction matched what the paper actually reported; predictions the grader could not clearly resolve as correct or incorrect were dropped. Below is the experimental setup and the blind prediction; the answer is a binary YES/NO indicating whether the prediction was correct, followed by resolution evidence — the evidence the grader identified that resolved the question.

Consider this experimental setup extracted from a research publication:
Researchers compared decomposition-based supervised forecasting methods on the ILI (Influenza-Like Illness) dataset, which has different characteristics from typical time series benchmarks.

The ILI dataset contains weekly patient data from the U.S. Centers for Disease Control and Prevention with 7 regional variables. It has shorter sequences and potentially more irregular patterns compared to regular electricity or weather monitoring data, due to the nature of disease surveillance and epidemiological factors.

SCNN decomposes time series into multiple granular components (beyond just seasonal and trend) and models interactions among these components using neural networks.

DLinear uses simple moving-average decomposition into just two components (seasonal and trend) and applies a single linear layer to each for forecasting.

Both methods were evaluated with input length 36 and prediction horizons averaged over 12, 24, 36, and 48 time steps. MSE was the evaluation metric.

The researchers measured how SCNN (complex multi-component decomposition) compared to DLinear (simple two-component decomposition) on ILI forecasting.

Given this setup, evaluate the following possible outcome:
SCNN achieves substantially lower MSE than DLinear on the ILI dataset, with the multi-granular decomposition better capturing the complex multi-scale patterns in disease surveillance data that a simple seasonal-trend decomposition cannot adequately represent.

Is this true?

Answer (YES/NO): YES